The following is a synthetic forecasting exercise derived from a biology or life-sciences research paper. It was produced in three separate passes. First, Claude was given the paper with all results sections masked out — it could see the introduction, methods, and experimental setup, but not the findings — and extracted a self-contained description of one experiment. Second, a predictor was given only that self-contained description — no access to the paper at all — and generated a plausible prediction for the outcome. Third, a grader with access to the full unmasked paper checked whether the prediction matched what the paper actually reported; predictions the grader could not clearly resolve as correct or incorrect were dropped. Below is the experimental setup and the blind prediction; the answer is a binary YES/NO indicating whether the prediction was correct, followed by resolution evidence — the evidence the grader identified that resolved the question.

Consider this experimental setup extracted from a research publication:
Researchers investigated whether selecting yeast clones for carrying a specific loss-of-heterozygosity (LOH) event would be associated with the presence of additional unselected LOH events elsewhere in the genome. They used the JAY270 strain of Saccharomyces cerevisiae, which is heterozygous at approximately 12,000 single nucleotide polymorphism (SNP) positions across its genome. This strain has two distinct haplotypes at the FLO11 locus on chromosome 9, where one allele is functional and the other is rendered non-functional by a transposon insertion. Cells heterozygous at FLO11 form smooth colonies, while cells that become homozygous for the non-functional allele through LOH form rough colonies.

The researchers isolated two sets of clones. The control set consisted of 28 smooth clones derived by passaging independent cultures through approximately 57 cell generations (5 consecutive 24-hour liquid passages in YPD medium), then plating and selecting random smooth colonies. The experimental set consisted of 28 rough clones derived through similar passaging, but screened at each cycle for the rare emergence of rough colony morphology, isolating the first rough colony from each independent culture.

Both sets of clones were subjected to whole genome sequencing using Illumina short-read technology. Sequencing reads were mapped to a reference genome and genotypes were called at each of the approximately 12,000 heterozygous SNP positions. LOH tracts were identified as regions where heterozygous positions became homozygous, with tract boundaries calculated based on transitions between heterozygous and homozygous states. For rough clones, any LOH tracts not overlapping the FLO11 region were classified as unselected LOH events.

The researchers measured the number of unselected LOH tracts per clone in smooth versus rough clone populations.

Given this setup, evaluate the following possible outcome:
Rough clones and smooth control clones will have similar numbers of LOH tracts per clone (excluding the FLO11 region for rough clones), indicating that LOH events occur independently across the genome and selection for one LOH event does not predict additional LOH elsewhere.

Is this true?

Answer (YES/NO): NO